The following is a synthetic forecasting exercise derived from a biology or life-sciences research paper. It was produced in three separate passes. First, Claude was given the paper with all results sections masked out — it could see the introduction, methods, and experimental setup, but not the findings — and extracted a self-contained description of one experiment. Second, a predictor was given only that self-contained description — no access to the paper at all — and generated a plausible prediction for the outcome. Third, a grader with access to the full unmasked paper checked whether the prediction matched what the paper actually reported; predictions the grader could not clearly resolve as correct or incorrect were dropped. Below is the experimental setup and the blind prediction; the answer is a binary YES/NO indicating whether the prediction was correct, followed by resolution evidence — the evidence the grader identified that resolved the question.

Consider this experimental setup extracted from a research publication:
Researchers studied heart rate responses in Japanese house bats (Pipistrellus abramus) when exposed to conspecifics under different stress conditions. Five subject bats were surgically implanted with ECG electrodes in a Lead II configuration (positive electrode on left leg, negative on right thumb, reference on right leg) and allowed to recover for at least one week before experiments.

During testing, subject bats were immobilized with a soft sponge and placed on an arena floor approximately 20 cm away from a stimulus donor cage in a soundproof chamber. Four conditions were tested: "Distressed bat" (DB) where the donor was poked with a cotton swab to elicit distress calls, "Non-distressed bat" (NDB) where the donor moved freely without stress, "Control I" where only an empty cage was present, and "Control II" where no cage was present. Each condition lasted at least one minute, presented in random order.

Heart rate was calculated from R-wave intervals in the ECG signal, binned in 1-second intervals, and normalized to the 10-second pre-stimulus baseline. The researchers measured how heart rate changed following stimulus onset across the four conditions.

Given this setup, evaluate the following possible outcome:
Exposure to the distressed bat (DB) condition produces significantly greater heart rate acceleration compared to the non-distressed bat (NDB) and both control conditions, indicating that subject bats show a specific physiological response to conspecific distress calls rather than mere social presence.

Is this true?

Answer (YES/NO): NO